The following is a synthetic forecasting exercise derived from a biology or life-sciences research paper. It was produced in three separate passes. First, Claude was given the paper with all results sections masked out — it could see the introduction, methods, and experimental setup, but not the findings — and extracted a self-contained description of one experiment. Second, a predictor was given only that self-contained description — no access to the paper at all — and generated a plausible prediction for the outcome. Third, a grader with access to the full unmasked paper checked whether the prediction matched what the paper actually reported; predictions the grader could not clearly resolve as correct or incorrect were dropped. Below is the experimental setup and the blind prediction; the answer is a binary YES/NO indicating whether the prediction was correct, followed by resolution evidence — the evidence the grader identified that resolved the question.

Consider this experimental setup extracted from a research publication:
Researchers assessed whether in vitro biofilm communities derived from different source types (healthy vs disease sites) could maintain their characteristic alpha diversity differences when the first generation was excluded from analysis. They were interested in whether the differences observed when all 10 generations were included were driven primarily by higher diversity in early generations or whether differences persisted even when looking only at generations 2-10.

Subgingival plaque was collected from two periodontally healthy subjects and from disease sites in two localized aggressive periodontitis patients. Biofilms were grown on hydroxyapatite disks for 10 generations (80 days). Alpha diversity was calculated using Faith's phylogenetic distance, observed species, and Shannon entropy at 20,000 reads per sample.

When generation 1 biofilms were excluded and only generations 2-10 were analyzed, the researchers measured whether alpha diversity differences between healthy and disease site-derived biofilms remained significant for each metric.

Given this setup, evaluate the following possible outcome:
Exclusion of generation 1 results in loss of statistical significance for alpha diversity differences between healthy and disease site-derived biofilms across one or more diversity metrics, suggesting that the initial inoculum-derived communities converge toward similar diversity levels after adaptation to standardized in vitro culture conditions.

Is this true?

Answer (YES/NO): YES